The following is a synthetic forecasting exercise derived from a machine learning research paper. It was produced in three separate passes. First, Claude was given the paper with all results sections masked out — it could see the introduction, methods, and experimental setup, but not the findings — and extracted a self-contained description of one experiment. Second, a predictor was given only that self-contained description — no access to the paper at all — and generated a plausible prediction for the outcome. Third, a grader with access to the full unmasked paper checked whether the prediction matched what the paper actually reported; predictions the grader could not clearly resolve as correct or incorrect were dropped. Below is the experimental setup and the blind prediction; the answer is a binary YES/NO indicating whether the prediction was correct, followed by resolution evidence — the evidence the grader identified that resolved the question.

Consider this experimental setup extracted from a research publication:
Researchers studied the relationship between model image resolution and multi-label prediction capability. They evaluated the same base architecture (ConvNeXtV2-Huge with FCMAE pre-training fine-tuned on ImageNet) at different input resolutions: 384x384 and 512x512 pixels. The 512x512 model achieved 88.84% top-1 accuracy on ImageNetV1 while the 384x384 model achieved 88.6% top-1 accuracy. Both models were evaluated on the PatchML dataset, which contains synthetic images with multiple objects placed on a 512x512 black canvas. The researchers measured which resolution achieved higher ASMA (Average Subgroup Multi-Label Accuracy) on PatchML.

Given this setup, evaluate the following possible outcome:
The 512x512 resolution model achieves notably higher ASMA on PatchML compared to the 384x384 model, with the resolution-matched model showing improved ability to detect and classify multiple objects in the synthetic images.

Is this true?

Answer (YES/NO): YES